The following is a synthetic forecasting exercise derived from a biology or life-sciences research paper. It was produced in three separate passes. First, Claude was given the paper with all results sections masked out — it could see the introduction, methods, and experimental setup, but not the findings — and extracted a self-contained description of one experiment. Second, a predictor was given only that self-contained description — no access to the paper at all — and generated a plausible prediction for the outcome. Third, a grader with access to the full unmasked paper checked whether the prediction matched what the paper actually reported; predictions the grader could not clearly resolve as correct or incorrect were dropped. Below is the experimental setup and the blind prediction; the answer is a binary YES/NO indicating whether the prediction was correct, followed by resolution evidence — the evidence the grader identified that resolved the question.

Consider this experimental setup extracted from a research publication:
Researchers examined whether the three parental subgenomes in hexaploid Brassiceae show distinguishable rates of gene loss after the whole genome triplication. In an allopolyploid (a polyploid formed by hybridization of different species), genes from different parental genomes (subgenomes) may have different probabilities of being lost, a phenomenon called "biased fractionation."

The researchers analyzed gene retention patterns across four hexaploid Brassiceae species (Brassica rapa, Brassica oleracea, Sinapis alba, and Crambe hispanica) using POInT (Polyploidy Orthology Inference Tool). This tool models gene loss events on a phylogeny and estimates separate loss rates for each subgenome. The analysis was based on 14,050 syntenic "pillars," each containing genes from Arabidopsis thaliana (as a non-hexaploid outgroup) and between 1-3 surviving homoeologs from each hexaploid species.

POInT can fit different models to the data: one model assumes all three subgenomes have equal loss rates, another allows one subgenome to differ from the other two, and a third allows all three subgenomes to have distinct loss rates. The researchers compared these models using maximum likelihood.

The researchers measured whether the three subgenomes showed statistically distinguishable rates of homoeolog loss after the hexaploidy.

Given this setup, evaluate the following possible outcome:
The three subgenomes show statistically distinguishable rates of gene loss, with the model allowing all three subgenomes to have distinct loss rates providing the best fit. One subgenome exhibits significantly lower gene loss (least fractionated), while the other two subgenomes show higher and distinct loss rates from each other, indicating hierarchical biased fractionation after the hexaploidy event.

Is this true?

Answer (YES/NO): YES